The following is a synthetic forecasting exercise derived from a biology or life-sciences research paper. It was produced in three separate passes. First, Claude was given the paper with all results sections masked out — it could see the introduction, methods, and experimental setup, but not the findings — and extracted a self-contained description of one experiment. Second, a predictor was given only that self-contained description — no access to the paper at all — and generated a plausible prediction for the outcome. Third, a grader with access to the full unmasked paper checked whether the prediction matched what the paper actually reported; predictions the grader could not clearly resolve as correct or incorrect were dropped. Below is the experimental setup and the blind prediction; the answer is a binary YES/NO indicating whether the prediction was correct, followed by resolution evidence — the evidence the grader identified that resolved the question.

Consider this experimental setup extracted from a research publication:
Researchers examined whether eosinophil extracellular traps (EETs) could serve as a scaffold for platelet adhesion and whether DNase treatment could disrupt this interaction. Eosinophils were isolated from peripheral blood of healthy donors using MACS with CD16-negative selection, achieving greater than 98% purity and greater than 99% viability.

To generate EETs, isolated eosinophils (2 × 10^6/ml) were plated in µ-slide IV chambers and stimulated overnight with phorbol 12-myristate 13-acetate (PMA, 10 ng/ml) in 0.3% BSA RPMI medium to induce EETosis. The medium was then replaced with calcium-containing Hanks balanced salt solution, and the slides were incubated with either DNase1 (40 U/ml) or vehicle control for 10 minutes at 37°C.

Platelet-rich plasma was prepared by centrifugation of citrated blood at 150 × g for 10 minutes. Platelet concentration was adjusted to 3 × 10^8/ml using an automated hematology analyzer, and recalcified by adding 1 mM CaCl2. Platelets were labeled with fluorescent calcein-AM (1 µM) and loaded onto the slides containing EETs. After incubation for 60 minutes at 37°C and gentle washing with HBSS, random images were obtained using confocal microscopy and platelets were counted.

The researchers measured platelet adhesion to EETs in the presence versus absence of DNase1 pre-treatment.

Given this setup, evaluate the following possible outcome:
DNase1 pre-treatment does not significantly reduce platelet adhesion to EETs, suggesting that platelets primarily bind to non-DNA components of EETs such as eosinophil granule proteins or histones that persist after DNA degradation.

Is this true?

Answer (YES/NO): NO